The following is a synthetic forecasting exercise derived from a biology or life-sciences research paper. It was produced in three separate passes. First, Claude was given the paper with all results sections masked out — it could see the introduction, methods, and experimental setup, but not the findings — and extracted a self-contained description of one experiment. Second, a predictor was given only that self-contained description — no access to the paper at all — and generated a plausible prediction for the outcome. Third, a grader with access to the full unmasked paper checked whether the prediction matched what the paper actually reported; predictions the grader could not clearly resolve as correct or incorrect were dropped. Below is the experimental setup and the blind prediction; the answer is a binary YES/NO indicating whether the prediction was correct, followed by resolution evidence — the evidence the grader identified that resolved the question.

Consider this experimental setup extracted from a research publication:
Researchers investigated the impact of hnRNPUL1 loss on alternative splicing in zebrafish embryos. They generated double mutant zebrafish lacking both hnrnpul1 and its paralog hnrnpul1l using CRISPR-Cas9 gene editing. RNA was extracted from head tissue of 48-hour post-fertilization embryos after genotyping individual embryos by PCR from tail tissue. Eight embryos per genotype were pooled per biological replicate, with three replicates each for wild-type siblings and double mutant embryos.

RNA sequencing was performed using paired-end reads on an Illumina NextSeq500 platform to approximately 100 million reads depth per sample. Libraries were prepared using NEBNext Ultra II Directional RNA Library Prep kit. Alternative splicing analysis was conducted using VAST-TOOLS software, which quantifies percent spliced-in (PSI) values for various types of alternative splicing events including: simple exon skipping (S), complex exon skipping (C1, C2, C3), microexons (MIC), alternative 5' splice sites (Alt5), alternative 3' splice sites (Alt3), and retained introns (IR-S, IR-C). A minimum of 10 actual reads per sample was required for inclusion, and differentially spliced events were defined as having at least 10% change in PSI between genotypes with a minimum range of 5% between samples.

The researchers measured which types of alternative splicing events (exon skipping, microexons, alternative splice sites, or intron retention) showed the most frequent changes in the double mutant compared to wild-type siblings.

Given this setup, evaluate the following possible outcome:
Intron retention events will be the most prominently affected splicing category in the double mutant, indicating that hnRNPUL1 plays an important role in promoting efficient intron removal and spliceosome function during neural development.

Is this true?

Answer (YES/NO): YES